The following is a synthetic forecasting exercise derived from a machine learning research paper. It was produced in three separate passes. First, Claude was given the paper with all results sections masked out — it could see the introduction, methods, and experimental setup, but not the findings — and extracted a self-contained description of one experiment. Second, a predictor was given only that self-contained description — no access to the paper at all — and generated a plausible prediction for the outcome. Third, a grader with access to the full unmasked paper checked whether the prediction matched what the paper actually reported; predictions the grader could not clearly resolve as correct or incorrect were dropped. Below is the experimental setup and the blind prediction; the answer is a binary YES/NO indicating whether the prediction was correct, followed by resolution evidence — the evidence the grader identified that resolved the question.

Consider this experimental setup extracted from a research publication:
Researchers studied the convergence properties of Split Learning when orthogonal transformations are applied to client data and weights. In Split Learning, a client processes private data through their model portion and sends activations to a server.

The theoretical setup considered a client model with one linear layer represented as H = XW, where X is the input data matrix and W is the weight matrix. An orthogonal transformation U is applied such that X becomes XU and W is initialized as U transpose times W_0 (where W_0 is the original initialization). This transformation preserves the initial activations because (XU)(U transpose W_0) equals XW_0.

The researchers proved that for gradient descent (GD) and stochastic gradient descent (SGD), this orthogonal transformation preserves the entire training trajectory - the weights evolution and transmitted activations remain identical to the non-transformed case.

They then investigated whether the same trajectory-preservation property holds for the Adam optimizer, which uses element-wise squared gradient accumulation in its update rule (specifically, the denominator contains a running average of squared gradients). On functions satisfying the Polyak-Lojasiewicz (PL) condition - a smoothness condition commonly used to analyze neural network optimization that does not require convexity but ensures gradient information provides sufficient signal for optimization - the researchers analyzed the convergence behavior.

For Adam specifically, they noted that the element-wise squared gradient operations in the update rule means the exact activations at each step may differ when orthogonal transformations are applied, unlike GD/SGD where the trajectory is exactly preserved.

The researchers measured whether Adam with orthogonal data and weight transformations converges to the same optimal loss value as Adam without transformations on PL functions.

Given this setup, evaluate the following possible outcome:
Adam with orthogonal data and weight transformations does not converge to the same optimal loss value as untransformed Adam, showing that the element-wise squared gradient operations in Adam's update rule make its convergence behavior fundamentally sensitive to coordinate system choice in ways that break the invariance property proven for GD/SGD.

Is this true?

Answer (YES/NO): NO